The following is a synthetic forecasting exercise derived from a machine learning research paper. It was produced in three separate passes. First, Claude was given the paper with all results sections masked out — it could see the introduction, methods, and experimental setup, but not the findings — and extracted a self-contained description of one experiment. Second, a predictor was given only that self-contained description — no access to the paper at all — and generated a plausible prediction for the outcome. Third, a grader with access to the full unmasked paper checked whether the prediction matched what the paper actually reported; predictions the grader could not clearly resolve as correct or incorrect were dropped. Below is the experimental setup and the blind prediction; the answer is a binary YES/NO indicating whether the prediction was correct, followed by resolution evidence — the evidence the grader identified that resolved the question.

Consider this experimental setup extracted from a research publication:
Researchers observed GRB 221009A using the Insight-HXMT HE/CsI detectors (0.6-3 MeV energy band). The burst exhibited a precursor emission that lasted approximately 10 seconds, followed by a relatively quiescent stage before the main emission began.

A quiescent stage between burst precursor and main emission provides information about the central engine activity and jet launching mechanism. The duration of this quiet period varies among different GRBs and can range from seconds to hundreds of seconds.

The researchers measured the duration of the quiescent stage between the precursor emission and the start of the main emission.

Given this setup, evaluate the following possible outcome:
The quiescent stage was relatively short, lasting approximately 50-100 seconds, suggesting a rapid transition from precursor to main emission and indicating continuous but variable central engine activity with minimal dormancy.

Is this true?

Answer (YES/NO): NO